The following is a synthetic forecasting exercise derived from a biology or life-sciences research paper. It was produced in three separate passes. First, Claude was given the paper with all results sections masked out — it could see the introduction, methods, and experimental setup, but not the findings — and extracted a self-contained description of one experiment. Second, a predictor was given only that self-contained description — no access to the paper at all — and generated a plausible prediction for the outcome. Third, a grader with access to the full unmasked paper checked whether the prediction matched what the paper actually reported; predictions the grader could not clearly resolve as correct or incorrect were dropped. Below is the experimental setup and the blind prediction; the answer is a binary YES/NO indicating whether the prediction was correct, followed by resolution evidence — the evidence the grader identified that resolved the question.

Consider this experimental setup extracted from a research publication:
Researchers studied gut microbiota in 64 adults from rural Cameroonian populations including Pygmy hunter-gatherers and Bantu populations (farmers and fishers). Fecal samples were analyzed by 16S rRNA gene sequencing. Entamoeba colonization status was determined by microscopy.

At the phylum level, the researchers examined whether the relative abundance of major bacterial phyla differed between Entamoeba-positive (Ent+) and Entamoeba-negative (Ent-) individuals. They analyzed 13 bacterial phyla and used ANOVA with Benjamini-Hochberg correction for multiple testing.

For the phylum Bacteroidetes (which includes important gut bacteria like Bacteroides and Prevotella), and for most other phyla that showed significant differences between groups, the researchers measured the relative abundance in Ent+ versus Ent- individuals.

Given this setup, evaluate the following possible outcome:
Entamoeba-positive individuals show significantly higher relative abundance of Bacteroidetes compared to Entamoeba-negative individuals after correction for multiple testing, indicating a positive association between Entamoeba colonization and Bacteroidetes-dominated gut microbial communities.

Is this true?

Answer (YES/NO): NO